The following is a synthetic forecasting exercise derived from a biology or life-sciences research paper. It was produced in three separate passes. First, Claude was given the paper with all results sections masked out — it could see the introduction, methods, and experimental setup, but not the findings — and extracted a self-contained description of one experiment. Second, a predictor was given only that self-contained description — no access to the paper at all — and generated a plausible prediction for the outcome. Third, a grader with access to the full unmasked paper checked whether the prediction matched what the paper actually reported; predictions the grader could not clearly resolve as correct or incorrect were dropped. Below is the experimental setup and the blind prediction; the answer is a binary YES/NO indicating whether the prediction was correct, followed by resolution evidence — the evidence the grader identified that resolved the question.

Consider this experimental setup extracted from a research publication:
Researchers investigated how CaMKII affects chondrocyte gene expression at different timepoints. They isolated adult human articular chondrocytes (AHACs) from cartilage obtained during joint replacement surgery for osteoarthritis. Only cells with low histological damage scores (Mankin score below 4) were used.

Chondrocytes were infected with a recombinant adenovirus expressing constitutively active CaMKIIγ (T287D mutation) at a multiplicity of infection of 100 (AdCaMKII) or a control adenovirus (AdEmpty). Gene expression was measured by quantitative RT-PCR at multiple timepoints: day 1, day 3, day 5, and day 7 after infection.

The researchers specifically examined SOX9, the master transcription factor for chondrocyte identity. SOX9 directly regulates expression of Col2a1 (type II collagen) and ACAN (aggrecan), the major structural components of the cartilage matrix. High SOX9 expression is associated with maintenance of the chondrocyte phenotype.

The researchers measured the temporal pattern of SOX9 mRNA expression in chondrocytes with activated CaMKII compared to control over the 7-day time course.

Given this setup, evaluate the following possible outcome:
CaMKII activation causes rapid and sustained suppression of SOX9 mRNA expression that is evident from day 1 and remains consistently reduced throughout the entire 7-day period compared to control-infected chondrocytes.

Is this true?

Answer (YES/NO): NO